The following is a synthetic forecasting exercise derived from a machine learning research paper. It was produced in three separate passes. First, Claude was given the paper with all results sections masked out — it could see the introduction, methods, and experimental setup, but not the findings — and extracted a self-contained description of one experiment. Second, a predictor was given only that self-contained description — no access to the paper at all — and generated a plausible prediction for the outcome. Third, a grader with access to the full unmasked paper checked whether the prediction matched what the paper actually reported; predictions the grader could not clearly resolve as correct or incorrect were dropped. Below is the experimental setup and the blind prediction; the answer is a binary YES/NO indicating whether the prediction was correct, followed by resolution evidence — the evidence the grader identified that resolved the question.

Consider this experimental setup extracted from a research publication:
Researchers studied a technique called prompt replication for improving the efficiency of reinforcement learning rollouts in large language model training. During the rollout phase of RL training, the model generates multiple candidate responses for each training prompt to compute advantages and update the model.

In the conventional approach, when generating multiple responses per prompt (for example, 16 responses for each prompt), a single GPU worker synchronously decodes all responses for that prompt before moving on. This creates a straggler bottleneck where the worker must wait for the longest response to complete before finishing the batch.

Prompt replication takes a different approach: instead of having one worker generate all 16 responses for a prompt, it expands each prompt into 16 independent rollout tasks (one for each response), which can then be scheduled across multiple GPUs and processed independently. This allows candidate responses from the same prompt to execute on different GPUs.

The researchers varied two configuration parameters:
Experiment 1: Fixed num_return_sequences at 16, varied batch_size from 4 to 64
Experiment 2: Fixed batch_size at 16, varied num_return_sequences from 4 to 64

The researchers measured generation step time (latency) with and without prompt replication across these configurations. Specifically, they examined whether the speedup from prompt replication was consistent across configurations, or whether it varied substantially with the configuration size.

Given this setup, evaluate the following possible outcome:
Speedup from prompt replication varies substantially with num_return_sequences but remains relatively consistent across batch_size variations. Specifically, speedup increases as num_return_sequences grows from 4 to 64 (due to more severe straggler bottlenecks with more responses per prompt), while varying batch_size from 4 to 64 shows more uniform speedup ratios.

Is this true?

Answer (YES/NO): NO